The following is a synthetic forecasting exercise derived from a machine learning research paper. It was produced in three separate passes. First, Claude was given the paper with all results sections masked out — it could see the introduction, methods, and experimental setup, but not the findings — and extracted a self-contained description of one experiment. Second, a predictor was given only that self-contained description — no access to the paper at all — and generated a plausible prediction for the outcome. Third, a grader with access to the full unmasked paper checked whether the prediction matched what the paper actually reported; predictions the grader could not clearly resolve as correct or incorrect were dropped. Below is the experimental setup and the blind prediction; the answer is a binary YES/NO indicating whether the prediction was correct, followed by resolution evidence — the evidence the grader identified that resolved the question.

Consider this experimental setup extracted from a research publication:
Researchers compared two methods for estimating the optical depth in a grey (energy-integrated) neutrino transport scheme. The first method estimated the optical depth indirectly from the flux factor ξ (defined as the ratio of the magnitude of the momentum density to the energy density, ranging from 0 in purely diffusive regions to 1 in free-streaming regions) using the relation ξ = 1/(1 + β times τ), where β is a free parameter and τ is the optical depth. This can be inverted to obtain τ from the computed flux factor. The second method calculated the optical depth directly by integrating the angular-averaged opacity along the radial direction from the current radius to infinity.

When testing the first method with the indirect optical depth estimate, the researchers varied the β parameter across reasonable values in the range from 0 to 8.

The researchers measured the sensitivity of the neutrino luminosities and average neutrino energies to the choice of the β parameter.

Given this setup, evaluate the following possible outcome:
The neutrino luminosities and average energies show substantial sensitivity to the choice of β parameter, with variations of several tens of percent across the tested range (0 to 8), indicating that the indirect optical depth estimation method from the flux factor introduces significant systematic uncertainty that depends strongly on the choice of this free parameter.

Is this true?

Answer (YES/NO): NO